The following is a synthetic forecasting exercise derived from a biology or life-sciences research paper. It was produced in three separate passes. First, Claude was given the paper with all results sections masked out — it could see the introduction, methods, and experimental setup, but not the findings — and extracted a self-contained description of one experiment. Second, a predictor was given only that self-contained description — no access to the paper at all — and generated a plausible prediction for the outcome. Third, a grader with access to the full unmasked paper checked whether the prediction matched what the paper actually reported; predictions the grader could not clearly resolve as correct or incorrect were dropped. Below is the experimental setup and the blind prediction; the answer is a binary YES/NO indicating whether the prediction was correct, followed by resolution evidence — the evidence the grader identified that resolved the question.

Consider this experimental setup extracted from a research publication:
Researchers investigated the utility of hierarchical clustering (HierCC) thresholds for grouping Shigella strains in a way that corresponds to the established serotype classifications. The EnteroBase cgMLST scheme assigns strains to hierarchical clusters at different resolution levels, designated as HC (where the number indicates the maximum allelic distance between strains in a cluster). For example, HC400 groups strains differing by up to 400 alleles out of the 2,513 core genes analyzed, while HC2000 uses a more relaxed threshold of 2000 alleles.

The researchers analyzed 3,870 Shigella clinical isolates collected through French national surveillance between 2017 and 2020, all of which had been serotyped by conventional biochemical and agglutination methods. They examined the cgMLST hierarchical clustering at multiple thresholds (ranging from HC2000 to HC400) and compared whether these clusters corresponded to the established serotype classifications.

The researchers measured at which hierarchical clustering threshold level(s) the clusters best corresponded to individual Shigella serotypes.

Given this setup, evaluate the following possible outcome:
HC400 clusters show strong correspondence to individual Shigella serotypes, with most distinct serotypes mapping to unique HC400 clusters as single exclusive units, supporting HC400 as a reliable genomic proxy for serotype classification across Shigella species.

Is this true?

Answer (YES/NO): NO